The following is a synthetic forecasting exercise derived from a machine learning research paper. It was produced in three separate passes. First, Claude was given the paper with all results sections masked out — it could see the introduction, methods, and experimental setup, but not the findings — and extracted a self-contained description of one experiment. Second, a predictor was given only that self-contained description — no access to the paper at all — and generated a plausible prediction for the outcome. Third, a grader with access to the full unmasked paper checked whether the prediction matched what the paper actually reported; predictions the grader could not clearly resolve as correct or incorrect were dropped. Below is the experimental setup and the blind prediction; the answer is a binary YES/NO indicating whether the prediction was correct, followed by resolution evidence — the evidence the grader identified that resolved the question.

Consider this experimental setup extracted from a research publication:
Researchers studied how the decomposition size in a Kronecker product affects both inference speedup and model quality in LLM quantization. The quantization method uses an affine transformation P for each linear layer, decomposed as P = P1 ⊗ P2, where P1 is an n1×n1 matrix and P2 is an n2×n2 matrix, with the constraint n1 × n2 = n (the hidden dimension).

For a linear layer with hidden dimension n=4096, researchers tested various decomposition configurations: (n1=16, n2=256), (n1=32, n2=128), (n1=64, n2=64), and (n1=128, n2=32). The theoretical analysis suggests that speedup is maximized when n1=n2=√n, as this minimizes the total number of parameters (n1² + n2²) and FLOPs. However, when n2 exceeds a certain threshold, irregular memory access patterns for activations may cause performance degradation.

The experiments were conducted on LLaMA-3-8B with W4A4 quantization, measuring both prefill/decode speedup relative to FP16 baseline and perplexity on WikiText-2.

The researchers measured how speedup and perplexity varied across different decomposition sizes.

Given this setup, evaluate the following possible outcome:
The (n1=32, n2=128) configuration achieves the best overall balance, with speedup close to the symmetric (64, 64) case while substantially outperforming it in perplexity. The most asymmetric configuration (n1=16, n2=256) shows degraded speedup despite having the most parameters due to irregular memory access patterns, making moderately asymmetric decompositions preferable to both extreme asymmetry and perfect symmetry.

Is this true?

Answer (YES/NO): NO